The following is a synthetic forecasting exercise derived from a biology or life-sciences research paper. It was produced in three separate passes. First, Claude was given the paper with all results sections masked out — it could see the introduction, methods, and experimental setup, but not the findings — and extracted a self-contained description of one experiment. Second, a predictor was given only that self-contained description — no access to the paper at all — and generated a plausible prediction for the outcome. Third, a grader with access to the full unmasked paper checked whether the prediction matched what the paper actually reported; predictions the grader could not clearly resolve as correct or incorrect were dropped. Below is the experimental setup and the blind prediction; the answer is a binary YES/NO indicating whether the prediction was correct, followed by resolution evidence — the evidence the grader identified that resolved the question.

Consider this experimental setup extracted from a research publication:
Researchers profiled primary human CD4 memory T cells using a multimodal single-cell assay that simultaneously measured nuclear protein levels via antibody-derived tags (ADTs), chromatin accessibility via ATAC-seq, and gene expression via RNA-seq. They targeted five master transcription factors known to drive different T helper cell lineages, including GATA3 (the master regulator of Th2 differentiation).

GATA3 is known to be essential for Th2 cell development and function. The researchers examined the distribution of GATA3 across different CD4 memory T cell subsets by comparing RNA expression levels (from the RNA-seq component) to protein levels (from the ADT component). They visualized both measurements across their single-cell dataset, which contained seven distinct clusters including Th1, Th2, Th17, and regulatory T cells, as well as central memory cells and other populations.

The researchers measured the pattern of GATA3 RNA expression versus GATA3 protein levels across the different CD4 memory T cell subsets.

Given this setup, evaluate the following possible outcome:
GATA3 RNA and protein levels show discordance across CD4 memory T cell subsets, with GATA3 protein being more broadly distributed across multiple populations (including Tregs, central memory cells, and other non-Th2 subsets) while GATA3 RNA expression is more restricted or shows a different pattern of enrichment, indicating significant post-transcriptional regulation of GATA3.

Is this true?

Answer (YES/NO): NO